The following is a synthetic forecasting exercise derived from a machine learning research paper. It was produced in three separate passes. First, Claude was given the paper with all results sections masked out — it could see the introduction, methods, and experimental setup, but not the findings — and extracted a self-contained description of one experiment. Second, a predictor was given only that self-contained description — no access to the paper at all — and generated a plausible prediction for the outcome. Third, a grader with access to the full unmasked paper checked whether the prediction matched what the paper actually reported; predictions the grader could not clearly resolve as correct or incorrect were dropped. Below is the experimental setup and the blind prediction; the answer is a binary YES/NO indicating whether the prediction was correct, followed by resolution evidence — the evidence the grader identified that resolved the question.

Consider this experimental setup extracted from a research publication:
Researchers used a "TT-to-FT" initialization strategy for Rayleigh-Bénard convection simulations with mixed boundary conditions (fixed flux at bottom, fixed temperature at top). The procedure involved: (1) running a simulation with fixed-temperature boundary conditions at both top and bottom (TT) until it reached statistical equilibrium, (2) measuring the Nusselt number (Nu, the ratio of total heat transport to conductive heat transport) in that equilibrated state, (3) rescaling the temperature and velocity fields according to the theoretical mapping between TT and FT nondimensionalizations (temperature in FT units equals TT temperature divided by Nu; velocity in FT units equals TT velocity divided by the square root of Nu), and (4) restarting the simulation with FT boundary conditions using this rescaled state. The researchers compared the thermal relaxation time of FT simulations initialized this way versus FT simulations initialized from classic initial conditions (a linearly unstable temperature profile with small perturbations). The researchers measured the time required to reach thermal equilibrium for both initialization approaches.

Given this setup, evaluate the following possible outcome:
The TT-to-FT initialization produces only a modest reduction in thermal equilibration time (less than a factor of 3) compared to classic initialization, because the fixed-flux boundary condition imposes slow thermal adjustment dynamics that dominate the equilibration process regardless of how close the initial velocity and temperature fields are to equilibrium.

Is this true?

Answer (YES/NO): NO